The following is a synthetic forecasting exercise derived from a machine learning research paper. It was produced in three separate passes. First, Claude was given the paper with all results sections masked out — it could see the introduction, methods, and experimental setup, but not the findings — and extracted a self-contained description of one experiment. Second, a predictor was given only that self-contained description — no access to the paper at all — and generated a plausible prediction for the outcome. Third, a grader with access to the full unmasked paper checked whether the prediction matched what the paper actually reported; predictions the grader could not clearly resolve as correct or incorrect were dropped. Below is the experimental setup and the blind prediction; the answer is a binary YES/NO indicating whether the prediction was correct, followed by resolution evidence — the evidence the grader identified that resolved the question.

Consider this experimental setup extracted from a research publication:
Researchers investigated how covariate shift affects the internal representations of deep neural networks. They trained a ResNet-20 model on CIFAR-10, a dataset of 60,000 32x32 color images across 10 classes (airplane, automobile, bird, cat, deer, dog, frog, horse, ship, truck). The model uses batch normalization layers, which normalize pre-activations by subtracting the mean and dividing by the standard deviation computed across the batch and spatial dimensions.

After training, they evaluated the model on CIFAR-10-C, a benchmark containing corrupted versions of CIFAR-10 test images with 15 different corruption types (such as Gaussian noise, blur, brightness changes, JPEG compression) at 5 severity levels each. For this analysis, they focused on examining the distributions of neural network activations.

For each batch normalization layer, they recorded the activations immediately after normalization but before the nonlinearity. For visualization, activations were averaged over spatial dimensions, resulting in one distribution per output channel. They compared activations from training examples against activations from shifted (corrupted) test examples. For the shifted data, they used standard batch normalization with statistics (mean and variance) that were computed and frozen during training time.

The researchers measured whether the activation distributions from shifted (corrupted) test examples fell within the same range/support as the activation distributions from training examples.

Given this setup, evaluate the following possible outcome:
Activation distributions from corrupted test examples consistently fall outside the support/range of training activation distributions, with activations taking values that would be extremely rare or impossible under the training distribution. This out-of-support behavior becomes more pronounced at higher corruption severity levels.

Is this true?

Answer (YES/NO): YES